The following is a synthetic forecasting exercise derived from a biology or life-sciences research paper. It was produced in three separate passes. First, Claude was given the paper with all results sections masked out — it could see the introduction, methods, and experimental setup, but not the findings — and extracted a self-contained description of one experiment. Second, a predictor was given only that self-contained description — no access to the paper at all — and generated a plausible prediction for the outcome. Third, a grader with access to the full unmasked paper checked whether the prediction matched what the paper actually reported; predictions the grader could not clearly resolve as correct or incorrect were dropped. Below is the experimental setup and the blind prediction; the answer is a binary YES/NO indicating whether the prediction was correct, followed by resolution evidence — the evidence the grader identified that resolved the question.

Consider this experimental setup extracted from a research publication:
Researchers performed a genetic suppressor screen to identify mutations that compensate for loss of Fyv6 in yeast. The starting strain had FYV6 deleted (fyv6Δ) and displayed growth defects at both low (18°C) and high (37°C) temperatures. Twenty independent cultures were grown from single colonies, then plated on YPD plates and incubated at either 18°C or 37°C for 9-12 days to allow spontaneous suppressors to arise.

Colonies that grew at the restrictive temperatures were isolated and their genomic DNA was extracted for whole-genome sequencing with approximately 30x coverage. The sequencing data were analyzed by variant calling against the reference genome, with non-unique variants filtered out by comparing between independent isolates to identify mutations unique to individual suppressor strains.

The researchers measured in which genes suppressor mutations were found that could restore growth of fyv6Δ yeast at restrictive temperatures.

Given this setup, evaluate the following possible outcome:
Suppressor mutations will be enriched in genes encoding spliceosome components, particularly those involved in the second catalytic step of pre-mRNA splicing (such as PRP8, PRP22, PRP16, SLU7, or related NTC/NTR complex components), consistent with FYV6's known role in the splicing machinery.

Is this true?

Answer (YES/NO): YES